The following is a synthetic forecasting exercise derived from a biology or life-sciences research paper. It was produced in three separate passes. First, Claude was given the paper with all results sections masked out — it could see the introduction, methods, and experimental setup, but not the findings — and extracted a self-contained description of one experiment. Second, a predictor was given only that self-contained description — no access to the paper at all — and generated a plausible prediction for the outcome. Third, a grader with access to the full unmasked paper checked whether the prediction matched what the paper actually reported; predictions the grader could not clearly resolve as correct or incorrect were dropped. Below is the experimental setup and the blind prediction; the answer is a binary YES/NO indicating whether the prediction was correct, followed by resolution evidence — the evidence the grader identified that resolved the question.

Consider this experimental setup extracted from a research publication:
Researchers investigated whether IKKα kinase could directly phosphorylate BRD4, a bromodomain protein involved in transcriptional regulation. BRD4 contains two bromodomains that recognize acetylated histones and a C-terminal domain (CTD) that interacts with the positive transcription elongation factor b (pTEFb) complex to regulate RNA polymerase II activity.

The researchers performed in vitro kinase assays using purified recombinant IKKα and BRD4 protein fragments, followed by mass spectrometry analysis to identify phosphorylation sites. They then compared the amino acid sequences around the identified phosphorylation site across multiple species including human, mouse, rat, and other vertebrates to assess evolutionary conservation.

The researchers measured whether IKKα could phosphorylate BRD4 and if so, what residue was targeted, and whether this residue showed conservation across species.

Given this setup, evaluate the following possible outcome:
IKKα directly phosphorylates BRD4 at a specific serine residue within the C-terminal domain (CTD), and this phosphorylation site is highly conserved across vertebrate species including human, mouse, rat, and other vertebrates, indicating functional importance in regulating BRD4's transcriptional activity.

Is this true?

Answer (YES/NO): YES